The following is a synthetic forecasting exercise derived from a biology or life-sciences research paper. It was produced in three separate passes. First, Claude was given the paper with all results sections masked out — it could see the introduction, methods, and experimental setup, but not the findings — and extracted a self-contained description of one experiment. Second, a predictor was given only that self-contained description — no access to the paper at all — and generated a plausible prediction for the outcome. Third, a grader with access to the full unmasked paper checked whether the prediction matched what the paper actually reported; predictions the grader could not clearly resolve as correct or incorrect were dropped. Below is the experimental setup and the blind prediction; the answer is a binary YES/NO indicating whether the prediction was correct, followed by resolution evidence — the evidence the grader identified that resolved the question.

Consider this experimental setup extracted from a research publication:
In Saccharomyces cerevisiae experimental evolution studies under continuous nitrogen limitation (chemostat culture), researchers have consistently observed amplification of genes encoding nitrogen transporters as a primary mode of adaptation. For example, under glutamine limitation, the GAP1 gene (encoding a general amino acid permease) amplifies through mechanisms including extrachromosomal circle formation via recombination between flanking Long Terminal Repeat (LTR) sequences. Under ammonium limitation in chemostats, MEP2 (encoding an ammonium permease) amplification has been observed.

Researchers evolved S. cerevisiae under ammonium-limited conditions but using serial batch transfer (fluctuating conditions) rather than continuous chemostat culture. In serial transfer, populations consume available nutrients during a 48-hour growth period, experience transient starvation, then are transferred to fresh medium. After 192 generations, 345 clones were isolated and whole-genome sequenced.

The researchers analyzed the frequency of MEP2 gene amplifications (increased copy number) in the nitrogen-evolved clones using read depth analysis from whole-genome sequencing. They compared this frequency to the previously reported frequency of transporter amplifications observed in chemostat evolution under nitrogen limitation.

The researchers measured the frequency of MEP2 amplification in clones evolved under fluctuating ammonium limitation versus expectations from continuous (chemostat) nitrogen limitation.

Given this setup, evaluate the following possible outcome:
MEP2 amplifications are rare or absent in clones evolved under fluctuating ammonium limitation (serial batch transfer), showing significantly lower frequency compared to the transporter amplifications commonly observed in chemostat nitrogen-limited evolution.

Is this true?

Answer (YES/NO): YES